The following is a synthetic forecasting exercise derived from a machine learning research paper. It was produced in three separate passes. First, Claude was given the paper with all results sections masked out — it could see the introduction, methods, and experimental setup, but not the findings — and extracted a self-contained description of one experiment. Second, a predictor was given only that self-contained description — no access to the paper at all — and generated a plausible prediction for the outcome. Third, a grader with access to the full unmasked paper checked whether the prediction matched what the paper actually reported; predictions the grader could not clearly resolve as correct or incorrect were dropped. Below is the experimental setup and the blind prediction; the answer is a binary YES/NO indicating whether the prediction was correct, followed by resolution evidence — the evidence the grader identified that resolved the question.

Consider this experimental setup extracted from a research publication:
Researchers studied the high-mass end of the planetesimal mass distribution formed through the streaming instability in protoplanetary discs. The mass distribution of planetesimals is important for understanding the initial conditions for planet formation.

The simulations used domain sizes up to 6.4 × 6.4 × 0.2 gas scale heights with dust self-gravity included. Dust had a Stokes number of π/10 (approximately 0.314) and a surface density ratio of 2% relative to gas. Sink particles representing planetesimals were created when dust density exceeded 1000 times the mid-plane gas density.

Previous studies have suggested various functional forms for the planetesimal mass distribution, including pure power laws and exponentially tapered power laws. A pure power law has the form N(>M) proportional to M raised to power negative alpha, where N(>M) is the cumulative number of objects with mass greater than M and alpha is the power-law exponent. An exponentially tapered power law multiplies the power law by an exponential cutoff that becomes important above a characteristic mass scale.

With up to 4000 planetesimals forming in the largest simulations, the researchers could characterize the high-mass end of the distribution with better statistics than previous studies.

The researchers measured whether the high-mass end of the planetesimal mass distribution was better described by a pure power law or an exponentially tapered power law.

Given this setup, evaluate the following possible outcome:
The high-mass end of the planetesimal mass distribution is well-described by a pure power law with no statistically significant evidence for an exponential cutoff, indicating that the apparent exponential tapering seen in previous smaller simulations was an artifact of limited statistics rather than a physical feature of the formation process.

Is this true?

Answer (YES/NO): NO